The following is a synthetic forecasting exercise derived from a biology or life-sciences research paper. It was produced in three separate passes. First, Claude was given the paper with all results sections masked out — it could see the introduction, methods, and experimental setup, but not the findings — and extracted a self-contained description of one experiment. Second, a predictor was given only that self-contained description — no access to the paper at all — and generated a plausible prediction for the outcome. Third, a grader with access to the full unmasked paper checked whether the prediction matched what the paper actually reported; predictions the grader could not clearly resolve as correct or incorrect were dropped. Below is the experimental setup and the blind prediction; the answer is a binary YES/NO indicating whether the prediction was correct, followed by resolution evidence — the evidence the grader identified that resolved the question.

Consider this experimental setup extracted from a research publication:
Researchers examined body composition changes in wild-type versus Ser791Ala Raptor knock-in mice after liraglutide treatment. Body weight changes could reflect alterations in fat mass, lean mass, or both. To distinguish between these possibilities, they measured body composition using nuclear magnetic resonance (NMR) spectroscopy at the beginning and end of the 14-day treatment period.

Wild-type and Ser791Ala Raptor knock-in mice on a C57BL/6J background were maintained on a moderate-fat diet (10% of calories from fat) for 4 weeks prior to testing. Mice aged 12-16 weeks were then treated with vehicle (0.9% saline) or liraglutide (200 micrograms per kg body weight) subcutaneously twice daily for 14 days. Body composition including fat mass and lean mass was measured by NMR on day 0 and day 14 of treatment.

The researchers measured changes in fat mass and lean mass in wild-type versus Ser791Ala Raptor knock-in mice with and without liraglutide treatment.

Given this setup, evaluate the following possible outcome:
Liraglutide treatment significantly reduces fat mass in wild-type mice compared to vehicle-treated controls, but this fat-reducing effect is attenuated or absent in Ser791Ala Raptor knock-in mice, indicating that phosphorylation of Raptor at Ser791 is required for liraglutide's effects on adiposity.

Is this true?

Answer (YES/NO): YES